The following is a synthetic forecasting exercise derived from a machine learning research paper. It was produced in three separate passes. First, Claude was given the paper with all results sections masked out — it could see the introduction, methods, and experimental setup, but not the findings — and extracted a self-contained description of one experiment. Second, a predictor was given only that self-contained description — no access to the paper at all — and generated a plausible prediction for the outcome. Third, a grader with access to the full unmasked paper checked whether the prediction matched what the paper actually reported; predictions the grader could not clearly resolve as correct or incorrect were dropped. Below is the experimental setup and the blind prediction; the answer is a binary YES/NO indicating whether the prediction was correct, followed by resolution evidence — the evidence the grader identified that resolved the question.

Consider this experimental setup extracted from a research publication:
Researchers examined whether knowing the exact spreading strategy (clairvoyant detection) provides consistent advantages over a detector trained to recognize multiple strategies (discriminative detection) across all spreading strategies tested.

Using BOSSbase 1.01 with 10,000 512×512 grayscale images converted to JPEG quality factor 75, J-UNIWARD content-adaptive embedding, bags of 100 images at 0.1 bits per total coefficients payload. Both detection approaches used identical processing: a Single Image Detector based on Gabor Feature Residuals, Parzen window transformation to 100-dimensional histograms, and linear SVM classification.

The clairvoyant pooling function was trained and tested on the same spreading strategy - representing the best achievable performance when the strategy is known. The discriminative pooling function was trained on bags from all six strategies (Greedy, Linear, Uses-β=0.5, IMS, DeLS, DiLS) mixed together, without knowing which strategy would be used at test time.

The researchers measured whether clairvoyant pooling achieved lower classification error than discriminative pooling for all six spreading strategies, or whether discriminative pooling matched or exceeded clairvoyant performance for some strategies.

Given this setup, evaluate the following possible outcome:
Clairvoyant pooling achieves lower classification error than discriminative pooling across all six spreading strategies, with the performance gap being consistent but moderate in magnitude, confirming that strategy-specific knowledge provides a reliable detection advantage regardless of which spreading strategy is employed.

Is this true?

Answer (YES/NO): NO